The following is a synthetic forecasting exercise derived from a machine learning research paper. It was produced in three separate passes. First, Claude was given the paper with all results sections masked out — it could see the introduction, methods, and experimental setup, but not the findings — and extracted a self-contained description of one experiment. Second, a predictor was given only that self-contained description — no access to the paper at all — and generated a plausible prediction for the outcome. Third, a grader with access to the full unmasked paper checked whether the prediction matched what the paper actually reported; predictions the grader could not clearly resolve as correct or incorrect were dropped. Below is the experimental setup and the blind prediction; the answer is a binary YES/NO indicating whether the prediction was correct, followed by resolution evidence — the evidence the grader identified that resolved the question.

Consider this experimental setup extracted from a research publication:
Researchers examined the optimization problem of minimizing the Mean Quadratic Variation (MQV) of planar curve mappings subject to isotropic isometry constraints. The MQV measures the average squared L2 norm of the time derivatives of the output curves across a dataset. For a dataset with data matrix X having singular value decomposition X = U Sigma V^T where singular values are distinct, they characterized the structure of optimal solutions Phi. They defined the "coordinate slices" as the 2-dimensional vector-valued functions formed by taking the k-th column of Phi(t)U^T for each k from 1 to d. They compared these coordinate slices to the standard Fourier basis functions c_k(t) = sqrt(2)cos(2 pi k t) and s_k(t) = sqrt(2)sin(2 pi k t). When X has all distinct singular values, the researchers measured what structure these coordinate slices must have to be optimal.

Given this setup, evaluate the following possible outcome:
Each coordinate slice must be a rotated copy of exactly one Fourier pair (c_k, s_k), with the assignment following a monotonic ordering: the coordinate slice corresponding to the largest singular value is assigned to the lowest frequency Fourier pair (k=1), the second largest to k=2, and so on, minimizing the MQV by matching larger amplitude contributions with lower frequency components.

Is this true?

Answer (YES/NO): YES